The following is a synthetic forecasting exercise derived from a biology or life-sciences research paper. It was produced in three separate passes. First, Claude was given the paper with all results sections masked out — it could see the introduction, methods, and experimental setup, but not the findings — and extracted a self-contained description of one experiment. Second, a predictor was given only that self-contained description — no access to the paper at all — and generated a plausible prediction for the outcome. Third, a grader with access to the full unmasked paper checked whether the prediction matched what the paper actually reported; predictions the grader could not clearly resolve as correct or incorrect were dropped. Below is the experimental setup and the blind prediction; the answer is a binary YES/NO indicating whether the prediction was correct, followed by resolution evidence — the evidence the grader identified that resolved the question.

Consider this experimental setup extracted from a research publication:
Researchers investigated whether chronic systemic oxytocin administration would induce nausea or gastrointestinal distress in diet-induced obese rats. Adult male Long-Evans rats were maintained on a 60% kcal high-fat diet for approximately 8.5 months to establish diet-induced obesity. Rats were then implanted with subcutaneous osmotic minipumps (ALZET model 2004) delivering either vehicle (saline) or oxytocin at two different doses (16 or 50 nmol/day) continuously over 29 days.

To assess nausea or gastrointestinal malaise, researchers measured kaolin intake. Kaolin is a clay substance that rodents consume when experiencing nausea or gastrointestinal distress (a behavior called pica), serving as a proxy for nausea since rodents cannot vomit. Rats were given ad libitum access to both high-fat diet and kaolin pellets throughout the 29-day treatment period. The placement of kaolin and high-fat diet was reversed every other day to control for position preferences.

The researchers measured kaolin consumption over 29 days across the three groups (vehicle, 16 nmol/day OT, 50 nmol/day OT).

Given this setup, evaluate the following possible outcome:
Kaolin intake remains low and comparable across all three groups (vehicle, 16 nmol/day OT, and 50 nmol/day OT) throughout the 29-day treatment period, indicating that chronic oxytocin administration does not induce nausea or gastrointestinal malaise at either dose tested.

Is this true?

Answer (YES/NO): YES